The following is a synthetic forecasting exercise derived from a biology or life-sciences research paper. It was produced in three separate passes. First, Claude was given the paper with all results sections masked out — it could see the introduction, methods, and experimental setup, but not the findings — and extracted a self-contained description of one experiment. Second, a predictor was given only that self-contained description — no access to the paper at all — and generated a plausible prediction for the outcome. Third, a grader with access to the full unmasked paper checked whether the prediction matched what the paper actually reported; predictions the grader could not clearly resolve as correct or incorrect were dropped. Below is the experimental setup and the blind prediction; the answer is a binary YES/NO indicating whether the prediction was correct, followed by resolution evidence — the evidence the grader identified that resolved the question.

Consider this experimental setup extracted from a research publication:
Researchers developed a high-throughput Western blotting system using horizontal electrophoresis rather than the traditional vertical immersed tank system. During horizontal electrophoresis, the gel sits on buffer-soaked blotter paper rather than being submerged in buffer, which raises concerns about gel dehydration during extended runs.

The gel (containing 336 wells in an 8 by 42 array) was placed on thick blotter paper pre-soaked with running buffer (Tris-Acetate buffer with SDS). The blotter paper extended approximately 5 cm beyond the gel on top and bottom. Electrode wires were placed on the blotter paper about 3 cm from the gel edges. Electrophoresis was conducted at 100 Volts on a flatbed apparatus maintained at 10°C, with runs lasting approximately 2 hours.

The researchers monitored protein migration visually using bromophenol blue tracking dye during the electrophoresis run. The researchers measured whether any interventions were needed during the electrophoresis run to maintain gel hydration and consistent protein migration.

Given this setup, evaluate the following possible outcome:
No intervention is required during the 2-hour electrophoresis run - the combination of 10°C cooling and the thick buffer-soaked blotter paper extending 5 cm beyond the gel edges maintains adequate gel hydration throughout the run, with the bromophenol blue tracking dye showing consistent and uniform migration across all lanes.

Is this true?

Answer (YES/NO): NO